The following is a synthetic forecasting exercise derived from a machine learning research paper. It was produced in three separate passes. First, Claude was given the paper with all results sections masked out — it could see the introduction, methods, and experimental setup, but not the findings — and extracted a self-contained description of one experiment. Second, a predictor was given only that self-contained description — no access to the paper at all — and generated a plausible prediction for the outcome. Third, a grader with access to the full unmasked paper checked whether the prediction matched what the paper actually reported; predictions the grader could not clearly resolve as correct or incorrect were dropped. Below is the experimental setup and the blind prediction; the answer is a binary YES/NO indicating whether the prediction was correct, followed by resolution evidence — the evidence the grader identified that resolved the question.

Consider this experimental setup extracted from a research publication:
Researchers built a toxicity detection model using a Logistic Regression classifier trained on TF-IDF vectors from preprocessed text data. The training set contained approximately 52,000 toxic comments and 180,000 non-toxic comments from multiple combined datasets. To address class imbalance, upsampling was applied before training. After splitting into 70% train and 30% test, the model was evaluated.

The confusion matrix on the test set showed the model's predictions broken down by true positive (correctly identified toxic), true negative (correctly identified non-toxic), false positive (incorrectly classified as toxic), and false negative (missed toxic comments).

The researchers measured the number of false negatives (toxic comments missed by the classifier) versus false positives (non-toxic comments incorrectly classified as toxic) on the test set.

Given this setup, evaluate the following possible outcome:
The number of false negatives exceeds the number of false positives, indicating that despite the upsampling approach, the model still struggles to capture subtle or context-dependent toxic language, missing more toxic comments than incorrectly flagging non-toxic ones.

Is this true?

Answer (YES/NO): NO